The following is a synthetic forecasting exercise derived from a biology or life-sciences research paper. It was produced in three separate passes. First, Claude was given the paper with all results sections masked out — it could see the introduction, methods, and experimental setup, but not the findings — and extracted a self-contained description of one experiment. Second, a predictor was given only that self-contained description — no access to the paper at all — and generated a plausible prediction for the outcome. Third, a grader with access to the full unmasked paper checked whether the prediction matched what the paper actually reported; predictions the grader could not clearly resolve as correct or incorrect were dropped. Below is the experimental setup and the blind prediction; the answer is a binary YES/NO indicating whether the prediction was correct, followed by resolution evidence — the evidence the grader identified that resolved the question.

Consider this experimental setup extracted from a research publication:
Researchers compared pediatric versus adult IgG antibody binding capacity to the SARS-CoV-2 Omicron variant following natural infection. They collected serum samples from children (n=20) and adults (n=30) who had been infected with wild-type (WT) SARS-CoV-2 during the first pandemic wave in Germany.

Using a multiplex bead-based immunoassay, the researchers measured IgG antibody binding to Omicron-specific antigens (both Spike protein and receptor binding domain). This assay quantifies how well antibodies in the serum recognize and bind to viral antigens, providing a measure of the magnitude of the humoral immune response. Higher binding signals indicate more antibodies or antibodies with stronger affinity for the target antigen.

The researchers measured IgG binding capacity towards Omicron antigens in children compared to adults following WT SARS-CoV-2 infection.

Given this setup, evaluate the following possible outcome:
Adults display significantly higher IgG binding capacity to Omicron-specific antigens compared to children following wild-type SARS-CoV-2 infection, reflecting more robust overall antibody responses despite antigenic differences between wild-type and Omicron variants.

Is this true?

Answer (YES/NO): YES